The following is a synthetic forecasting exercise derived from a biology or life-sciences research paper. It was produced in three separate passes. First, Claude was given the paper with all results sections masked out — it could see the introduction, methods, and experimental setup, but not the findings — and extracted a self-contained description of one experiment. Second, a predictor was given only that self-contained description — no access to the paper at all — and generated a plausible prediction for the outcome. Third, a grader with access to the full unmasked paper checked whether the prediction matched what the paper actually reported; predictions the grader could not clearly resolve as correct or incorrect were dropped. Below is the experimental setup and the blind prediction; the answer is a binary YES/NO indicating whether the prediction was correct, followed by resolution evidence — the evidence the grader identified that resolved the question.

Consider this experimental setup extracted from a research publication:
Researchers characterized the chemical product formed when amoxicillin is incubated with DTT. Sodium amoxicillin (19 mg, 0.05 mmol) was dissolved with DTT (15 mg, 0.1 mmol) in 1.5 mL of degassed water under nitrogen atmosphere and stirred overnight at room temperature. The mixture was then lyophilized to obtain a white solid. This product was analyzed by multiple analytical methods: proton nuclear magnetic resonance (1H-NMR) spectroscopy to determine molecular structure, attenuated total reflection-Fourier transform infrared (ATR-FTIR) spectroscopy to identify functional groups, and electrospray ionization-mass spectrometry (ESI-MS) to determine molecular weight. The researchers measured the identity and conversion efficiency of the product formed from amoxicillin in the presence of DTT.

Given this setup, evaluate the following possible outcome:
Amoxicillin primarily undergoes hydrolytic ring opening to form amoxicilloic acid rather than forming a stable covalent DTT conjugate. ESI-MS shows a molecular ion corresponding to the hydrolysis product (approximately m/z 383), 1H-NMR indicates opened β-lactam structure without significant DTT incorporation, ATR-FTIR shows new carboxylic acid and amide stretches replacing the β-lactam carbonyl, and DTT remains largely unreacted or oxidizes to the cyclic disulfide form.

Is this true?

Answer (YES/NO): NO